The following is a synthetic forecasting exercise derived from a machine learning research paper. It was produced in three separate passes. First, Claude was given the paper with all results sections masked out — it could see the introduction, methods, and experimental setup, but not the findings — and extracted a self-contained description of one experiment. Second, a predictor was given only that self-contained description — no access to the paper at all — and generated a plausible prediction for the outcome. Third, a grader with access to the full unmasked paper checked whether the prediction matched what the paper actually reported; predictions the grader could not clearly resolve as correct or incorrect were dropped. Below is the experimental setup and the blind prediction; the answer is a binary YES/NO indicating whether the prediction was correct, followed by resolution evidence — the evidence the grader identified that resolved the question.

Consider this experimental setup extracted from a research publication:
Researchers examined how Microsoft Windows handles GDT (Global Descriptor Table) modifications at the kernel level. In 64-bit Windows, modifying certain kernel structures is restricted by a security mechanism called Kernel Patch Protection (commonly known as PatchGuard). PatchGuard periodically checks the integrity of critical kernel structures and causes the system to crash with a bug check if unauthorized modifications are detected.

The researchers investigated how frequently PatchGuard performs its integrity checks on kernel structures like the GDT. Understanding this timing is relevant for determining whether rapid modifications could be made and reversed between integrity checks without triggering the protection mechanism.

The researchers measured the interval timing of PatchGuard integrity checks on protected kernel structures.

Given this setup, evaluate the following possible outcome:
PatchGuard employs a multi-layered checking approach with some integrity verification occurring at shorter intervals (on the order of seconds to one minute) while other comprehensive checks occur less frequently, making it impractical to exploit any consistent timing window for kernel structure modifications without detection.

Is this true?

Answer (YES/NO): NO